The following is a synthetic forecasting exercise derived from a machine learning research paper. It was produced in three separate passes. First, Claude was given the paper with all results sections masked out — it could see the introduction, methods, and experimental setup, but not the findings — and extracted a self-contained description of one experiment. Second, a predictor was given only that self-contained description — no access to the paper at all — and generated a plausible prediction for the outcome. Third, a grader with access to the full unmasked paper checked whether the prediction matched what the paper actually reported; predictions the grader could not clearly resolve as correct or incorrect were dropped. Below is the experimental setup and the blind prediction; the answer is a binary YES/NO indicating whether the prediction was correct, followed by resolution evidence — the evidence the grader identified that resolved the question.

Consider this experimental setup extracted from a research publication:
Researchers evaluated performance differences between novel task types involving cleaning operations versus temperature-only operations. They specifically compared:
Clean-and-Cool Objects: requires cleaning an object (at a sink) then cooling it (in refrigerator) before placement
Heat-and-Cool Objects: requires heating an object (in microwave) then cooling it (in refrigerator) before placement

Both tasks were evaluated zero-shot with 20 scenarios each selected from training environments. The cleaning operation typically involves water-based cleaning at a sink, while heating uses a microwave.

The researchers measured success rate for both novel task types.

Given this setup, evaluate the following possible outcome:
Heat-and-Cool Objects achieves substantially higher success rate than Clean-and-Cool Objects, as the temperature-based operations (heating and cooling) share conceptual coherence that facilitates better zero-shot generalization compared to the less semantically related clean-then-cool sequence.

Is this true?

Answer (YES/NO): NO